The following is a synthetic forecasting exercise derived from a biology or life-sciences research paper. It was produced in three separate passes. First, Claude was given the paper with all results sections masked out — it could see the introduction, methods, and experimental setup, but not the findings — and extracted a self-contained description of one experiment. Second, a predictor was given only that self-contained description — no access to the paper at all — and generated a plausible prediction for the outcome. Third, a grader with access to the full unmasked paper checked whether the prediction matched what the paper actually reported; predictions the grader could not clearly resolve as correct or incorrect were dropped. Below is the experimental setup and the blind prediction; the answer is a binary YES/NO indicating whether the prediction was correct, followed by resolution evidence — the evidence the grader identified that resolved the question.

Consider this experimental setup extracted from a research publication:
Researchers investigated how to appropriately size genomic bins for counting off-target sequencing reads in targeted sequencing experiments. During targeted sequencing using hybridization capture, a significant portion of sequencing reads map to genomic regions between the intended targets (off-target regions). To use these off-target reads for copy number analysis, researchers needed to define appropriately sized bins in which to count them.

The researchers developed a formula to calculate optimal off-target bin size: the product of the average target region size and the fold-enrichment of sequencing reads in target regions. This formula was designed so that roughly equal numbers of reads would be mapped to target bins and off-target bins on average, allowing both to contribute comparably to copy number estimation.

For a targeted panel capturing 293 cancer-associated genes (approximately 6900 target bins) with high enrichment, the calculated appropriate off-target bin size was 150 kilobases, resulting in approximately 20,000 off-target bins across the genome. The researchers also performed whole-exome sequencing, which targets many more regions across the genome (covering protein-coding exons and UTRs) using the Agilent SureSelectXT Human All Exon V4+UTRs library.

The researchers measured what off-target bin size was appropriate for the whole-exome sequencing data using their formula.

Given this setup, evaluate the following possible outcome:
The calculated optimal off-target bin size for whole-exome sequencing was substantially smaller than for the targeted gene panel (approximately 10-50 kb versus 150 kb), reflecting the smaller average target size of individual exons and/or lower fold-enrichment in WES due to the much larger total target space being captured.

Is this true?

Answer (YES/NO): NO